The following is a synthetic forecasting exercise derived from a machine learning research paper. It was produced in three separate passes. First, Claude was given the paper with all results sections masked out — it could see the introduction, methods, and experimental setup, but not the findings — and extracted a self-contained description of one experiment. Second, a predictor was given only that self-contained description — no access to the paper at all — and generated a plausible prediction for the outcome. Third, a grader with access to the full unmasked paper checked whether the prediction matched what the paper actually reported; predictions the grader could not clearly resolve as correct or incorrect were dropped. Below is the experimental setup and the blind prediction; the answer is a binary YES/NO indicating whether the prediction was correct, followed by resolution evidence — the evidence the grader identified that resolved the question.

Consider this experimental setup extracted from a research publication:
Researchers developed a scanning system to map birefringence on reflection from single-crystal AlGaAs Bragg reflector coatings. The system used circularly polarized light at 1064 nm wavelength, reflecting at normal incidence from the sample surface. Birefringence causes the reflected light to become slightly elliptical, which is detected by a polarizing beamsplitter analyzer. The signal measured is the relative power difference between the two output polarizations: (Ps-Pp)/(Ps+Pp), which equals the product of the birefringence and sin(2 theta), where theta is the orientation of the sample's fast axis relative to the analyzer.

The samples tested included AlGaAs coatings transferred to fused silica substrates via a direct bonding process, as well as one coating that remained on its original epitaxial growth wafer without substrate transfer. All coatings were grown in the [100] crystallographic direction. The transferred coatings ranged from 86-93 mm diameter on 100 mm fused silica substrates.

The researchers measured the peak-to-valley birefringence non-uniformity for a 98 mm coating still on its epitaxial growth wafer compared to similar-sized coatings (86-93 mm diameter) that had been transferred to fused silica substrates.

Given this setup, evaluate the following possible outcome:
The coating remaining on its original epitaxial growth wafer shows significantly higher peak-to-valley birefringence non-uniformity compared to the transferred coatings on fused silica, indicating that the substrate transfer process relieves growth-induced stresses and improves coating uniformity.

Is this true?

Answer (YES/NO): NO